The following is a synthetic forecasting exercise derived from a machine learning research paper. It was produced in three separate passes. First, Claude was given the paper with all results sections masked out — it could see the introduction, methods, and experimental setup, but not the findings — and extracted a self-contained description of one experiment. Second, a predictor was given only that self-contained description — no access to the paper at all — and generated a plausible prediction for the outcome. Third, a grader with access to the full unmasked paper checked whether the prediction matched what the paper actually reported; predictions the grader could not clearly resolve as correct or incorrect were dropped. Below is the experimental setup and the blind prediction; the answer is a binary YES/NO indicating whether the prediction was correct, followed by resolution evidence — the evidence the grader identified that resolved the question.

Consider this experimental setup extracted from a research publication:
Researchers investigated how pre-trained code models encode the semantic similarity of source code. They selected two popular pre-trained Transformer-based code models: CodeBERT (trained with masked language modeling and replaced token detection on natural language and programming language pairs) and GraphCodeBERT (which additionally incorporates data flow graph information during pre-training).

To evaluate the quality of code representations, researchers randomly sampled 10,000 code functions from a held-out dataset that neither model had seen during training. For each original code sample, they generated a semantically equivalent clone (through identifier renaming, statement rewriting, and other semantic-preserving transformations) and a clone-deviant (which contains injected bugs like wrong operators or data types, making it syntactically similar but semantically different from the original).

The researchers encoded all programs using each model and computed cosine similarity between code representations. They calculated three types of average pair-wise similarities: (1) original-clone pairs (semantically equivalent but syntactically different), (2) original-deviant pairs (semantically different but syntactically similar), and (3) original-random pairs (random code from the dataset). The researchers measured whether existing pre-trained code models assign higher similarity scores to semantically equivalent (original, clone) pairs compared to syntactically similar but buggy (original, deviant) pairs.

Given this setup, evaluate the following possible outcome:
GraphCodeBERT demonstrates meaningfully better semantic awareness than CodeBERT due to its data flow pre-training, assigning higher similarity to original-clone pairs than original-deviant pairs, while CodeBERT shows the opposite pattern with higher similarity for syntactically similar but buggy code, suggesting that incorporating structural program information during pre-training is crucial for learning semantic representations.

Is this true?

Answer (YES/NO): NO